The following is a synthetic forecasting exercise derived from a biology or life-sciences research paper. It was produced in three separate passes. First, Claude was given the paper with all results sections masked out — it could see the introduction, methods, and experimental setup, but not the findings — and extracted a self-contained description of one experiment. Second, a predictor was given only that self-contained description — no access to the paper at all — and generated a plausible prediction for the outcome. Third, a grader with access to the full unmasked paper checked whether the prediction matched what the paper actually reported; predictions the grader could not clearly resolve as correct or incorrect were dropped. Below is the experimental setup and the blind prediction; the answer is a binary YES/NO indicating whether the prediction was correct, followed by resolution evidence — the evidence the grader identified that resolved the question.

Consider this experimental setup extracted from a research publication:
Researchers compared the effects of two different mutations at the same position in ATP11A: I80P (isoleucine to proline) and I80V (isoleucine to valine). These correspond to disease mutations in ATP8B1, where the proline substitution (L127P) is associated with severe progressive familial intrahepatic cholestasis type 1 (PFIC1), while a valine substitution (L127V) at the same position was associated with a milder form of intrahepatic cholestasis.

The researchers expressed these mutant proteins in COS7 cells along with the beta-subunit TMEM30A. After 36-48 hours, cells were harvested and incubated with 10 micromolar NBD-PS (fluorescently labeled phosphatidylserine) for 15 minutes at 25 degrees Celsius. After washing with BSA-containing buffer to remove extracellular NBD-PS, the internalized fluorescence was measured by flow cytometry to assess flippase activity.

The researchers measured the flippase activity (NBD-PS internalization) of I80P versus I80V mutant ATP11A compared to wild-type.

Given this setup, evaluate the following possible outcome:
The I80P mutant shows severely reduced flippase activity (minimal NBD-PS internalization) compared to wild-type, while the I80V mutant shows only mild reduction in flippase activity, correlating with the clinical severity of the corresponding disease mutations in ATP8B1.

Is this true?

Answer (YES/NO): NO